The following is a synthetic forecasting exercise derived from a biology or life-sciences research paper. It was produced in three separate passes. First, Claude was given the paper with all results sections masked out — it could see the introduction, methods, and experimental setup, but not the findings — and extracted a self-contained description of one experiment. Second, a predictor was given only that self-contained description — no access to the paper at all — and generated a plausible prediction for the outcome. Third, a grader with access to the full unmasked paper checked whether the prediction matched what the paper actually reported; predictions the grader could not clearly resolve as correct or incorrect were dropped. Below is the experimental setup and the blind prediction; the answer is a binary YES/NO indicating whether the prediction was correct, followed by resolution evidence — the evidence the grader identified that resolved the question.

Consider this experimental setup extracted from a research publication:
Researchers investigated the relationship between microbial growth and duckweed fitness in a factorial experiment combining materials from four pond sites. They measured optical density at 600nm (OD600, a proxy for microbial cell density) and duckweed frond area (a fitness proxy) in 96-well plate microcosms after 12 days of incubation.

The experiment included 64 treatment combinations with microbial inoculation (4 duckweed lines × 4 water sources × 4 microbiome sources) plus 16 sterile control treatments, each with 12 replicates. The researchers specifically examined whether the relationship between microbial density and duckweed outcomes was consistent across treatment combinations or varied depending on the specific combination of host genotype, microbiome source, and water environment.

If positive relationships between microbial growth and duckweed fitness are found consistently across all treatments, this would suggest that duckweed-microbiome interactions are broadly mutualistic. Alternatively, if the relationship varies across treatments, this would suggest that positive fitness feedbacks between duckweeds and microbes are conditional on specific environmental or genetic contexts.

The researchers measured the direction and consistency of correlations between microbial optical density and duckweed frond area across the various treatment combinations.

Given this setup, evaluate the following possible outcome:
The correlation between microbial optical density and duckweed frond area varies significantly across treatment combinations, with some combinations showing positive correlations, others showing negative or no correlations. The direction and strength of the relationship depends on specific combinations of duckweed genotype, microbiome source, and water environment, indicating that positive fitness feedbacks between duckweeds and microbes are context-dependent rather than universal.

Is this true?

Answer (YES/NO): NO